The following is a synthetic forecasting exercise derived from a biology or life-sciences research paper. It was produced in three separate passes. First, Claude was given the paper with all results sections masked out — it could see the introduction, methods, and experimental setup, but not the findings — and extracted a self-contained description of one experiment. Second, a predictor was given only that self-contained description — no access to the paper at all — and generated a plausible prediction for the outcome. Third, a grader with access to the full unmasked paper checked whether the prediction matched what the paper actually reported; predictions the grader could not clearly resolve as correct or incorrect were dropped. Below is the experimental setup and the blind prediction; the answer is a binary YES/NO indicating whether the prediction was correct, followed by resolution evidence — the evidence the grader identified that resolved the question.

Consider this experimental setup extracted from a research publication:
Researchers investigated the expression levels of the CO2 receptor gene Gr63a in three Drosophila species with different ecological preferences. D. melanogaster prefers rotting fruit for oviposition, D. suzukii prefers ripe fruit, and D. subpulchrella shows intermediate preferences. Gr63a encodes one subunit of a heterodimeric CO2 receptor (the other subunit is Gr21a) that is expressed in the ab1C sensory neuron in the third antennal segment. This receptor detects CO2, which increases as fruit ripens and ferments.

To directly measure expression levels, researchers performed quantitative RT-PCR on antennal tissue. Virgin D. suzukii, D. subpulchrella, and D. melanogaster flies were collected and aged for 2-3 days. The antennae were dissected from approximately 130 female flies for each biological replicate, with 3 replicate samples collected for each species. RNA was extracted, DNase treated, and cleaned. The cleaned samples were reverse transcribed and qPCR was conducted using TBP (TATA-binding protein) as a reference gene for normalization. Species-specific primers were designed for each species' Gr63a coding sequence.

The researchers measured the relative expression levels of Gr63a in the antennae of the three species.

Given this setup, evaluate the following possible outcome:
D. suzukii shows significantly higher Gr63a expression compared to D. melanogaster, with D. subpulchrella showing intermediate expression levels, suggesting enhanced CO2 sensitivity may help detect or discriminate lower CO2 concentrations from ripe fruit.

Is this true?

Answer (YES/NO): NO